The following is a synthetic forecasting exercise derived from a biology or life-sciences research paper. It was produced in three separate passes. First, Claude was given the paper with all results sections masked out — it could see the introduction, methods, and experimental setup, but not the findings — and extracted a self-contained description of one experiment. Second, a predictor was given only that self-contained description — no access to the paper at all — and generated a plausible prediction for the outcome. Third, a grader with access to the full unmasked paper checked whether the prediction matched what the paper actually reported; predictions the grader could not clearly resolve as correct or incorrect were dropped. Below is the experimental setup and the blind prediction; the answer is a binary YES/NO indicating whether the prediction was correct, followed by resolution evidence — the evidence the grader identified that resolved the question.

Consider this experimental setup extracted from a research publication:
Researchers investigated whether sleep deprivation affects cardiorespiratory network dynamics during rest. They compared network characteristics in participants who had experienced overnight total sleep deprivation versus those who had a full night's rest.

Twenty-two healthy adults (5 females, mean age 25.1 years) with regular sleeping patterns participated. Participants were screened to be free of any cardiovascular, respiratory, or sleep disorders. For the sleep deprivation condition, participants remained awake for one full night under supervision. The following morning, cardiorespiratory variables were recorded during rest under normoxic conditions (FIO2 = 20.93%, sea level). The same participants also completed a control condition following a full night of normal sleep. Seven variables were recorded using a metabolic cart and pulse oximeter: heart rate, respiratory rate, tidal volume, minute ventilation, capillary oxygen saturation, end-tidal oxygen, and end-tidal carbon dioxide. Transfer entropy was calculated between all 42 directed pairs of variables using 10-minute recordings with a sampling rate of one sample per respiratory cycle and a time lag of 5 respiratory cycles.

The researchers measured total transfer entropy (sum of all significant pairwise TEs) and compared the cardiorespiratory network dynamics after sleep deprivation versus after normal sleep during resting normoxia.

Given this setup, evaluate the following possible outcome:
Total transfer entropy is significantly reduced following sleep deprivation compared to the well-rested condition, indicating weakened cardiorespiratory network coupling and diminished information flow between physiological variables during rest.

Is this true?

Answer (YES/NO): NO